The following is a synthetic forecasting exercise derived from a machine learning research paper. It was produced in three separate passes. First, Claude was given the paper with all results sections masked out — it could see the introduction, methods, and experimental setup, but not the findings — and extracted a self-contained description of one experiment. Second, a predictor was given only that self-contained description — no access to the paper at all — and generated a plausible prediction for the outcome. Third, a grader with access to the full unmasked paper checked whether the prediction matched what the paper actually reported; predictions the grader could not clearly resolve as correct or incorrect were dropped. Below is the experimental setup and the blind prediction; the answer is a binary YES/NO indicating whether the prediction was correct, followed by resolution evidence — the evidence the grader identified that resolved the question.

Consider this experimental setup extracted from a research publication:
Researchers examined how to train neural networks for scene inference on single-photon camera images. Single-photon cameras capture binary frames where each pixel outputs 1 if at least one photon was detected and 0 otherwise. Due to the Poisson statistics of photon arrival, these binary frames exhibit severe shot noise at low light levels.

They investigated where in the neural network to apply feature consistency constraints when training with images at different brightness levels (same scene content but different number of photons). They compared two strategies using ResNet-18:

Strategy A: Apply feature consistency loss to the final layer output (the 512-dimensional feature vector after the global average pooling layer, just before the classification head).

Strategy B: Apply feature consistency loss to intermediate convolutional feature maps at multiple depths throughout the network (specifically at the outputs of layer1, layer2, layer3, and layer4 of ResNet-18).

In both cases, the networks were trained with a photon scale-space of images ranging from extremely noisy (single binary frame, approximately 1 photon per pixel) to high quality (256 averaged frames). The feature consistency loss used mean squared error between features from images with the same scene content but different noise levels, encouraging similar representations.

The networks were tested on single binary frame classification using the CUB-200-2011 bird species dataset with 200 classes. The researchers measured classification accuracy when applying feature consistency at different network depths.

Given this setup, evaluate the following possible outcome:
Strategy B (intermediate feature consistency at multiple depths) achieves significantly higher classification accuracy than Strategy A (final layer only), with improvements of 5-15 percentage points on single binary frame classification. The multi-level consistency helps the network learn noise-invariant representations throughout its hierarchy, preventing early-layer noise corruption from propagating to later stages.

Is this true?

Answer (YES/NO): NO